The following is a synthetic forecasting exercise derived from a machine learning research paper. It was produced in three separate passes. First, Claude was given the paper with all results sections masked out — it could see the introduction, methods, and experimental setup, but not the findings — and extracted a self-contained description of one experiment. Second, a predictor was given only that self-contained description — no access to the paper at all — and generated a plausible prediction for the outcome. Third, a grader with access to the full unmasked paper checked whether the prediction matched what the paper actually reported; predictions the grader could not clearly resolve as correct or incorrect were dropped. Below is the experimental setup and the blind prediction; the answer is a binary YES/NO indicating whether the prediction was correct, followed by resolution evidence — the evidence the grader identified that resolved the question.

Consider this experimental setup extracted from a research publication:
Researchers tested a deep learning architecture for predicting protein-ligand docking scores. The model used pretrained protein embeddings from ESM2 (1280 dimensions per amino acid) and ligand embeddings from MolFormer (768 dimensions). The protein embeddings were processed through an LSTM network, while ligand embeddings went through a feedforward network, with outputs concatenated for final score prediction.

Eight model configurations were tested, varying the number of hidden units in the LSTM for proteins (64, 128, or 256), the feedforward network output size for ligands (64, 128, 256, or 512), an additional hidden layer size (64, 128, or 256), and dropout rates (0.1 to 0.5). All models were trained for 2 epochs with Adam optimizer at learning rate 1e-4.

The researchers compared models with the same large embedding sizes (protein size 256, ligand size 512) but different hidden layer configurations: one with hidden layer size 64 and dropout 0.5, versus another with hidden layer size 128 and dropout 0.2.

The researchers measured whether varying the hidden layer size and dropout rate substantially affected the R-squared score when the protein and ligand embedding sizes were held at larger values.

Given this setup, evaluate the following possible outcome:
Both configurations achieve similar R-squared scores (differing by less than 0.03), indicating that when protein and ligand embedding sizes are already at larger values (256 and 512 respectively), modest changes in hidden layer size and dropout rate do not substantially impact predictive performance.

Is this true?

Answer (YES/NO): NO